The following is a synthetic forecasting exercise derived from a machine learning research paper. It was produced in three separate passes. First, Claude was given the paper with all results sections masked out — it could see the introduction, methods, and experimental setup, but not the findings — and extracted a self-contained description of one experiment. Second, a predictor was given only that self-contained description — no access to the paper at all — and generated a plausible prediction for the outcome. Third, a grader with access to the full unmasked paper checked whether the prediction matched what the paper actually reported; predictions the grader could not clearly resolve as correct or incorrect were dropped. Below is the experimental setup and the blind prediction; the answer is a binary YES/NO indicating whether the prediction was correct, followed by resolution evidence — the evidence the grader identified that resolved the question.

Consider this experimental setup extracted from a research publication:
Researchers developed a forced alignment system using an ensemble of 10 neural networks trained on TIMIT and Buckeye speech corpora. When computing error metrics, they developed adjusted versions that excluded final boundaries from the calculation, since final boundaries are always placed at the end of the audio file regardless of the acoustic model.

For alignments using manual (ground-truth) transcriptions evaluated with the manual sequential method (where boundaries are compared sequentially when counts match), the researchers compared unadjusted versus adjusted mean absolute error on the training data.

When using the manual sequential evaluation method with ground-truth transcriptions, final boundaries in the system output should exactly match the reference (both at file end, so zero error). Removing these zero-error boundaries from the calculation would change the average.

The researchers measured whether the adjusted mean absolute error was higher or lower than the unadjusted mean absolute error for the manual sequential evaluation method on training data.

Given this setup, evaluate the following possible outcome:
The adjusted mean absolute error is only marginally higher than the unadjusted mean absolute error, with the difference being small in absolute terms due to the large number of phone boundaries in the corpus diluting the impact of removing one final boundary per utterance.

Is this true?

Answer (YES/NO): YES